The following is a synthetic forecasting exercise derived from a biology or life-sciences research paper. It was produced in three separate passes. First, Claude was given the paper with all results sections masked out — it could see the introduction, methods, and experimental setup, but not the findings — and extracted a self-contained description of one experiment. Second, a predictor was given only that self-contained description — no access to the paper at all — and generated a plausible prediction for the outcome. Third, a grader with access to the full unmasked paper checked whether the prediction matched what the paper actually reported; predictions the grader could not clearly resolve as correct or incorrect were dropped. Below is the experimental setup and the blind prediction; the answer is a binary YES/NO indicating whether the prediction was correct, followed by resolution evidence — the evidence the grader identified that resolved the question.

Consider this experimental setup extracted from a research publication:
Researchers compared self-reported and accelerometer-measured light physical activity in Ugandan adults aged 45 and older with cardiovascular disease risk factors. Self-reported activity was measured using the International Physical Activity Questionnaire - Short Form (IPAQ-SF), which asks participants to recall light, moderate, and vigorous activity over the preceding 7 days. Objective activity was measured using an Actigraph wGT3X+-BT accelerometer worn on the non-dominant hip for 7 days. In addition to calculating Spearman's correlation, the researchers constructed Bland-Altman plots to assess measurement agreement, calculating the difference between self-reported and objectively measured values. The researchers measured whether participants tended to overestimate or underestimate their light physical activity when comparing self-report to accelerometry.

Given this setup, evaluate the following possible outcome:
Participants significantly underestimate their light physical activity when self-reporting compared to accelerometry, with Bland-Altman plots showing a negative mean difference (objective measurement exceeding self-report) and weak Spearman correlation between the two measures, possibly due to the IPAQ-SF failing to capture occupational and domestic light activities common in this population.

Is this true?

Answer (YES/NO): YES